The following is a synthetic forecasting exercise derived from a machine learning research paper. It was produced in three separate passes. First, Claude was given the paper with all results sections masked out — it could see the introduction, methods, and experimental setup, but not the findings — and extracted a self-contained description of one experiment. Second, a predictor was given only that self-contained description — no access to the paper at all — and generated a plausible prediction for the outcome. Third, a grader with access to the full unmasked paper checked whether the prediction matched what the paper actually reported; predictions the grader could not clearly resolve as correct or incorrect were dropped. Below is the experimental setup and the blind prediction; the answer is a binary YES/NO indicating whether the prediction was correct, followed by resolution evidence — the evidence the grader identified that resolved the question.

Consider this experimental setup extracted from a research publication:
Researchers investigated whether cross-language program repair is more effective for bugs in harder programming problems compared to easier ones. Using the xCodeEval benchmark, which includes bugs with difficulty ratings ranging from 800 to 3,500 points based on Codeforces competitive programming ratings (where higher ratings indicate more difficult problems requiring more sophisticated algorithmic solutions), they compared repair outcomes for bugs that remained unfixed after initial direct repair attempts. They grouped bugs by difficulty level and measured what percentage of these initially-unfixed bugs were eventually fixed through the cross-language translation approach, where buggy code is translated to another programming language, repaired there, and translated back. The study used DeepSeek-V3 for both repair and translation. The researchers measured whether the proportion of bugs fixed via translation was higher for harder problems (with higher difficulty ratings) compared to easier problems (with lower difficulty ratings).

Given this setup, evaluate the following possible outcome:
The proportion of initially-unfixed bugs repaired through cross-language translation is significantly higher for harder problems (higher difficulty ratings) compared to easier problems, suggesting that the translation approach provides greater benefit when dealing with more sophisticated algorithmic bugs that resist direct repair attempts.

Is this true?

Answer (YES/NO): YES